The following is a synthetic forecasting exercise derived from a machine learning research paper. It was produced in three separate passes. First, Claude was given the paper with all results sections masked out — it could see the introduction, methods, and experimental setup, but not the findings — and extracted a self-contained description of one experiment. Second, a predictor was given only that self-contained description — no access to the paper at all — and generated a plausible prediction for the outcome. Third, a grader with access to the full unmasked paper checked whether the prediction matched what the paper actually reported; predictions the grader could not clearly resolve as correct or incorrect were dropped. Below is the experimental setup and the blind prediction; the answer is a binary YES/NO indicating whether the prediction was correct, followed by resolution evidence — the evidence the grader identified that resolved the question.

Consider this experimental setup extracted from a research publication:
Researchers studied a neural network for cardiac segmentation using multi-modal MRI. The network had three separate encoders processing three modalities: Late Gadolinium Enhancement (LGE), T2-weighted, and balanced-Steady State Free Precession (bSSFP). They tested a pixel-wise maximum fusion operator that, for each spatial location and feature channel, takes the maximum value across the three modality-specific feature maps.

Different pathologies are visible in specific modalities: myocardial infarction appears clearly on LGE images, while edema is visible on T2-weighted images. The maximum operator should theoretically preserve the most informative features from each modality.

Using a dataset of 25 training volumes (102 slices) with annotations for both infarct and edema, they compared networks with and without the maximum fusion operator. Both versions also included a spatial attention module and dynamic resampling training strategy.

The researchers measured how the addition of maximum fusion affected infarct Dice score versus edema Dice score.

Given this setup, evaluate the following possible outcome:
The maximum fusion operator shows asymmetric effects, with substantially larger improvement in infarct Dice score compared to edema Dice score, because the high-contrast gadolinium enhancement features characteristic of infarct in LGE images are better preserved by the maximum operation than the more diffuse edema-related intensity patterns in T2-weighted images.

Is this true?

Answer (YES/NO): NO